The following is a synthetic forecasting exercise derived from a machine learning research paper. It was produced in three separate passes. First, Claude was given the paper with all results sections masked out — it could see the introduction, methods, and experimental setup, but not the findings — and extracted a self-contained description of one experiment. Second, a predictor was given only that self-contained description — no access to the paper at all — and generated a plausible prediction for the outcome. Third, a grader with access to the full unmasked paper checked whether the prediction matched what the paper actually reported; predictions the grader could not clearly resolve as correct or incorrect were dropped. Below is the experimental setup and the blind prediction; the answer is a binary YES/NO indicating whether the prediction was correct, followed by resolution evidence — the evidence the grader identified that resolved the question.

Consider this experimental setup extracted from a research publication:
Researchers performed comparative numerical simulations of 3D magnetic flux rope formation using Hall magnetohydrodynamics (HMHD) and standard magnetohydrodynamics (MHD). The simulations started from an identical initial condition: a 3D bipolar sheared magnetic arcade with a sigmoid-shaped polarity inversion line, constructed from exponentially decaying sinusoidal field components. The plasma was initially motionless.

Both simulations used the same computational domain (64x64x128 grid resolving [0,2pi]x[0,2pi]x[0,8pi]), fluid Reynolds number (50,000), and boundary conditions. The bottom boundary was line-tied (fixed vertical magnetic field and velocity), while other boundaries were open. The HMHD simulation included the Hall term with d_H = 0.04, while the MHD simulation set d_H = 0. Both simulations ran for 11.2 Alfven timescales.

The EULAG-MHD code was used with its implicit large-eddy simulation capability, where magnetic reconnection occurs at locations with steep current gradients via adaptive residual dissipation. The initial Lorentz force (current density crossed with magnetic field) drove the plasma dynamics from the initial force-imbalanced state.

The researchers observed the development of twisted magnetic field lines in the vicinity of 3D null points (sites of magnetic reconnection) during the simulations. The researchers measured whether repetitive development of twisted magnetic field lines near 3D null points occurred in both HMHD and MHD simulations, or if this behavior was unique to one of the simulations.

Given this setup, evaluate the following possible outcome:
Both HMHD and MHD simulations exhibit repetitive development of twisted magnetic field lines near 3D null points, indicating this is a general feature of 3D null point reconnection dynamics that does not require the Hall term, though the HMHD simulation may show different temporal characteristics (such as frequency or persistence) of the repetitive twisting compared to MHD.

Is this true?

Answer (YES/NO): NO